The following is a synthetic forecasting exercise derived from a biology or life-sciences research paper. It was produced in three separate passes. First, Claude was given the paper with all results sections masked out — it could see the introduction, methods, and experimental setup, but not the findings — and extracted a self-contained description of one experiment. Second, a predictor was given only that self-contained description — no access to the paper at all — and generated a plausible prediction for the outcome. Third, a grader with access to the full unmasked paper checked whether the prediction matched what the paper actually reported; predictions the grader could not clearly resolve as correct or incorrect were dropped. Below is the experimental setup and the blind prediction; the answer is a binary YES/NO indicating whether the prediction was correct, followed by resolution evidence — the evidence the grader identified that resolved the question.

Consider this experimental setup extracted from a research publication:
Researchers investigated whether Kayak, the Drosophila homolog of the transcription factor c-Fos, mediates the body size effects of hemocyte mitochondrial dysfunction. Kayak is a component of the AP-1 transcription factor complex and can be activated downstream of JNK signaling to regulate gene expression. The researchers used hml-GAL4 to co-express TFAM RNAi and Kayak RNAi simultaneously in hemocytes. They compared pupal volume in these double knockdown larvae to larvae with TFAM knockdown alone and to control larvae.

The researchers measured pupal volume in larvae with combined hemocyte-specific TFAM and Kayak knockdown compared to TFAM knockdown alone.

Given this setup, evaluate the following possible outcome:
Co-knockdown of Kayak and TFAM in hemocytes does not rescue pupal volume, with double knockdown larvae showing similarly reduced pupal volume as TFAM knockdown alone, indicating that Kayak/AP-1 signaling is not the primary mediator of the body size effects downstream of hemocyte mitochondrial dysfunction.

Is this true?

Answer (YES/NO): NO